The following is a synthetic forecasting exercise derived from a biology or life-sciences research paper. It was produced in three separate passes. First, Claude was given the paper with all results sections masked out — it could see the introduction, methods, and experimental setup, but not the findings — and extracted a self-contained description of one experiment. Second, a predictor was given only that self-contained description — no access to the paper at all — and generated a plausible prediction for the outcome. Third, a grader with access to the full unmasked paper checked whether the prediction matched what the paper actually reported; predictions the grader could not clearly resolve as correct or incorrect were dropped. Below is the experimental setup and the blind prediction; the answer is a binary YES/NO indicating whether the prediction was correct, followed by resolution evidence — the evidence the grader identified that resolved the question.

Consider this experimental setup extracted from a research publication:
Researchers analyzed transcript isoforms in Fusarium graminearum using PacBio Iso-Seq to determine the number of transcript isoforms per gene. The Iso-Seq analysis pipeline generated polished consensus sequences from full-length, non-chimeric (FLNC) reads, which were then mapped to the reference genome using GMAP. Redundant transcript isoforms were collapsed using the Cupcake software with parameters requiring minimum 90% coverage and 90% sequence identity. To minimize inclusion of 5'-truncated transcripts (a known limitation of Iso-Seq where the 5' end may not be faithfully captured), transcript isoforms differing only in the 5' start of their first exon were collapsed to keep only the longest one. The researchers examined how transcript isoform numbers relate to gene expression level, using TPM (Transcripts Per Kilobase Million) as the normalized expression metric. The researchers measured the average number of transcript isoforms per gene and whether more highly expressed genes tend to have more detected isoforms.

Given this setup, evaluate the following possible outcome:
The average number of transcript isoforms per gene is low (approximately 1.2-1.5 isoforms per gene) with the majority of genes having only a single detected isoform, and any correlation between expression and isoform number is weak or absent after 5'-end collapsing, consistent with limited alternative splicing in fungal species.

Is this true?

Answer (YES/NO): NO